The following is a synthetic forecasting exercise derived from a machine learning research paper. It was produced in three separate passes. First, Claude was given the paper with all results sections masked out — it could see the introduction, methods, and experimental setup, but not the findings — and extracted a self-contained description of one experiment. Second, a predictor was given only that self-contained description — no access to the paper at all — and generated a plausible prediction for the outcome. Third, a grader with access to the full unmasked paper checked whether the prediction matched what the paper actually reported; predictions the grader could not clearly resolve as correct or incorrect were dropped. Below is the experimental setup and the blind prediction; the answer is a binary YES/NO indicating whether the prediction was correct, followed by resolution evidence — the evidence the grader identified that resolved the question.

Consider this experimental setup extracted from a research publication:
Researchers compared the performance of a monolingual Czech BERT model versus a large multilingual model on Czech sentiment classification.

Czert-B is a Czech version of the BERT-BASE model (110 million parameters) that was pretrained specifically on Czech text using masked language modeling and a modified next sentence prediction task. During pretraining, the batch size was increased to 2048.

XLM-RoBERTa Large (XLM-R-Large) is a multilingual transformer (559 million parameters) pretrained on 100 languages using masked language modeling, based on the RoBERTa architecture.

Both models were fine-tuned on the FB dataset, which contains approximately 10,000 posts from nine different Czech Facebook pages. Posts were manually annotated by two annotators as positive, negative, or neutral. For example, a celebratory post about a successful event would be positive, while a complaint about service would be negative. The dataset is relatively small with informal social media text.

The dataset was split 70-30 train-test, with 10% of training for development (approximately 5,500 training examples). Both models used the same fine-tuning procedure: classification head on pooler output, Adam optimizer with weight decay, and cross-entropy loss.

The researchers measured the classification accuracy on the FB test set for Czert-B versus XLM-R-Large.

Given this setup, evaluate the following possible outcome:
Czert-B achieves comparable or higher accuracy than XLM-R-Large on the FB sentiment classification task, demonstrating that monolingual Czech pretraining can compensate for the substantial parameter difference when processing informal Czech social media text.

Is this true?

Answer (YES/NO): NO